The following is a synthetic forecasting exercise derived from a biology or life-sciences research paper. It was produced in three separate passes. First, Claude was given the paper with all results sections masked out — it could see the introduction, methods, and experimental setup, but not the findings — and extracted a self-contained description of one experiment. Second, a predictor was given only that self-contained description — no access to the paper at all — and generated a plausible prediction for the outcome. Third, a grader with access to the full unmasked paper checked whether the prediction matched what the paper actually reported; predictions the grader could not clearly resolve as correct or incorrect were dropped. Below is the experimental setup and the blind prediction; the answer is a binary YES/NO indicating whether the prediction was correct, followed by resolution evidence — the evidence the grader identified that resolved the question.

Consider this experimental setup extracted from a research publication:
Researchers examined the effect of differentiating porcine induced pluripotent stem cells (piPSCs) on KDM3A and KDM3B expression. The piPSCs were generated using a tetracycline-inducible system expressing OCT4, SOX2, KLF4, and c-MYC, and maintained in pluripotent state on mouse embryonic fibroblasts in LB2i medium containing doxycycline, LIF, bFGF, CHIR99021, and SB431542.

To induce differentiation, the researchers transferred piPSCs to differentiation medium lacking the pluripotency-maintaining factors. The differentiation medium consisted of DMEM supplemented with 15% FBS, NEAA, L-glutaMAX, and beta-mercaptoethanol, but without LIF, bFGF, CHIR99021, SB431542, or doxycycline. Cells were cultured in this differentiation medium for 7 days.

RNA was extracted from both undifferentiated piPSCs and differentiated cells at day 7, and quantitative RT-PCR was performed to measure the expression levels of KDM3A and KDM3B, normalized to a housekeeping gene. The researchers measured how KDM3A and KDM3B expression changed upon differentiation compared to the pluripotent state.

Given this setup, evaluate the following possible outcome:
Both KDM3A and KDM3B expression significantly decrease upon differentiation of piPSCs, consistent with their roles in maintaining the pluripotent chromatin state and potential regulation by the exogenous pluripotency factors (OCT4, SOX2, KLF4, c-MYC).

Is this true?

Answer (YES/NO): YES